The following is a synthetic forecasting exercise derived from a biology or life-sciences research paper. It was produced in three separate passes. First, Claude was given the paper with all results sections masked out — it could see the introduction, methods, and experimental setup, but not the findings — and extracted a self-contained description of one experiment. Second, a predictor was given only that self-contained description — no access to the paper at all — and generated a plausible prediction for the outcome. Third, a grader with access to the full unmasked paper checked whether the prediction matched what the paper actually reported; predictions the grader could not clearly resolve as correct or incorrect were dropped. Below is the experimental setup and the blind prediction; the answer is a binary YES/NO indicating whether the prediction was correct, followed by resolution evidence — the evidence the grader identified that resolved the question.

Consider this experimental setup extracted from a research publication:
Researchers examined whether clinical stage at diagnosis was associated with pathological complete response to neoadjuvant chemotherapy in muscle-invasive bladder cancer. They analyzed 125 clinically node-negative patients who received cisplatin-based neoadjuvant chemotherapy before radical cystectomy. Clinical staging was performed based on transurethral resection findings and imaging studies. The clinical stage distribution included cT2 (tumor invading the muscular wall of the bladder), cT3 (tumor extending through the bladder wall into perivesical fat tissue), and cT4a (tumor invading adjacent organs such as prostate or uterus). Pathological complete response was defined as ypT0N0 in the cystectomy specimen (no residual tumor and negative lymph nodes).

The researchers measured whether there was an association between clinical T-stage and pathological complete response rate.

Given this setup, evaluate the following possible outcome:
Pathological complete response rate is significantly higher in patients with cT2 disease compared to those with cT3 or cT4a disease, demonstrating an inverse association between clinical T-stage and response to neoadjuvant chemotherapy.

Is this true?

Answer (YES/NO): YES